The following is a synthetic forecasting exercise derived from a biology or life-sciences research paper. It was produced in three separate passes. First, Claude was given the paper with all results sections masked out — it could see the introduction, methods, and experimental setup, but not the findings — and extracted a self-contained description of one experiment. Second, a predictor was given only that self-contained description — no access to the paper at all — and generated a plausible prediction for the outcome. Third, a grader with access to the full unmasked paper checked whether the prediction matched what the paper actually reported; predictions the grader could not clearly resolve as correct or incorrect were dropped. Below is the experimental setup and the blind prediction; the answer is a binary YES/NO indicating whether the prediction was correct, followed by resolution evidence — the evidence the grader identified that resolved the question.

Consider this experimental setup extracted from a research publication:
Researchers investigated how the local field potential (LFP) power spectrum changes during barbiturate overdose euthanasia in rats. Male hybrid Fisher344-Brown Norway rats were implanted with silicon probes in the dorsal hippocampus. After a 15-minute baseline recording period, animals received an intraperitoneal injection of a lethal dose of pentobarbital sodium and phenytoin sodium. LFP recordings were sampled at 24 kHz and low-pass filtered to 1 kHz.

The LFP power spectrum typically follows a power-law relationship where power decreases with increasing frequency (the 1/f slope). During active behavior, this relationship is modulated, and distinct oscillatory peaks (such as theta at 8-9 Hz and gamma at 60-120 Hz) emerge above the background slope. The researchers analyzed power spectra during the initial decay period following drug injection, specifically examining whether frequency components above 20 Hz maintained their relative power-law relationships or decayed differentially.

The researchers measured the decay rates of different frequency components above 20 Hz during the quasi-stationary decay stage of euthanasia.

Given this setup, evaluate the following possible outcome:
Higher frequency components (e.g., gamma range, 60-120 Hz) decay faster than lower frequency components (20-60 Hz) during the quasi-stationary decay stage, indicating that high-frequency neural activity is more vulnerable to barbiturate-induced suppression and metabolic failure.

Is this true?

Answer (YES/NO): NO